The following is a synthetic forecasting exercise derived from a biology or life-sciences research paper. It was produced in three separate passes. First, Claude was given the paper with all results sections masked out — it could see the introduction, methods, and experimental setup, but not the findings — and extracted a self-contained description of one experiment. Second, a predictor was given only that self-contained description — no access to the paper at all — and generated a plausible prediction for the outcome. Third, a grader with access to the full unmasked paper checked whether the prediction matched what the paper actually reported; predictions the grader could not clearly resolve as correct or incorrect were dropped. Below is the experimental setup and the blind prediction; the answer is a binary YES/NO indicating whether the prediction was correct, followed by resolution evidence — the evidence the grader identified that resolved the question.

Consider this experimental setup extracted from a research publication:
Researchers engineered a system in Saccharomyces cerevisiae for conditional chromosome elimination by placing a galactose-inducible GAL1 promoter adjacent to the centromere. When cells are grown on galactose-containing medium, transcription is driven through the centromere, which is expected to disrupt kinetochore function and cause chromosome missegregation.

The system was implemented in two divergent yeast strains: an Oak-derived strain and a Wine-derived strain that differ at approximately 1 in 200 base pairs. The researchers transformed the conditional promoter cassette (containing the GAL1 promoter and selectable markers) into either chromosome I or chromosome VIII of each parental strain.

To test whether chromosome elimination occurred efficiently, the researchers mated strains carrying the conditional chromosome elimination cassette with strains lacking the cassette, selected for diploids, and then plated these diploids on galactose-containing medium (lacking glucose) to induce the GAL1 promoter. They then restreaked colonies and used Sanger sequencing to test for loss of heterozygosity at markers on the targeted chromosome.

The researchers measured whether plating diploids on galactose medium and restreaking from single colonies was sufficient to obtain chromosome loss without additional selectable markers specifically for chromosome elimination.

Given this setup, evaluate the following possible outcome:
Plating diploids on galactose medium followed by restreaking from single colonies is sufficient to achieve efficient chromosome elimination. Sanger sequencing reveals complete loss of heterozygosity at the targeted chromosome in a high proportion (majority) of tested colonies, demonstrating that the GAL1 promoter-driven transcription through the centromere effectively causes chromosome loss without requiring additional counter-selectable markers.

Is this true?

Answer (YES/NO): NO